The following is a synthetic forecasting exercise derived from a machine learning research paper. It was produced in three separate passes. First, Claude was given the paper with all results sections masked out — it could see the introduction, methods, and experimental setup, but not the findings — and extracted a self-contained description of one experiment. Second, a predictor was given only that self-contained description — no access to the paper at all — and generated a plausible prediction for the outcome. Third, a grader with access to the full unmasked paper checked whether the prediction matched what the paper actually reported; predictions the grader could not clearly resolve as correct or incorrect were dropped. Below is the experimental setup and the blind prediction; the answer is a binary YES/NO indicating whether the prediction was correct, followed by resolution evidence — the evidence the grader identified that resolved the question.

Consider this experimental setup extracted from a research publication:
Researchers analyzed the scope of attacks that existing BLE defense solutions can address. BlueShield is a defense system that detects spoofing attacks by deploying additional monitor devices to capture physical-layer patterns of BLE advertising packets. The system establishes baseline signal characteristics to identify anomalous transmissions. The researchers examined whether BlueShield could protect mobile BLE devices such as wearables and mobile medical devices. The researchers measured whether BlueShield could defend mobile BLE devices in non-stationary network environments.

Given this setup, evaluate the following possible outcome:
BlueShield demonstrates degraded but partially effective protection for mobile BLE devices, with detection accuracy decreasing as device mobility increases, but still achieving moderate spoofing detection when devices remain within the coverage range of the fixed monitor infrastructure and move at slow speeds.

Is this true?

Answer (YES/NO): NO